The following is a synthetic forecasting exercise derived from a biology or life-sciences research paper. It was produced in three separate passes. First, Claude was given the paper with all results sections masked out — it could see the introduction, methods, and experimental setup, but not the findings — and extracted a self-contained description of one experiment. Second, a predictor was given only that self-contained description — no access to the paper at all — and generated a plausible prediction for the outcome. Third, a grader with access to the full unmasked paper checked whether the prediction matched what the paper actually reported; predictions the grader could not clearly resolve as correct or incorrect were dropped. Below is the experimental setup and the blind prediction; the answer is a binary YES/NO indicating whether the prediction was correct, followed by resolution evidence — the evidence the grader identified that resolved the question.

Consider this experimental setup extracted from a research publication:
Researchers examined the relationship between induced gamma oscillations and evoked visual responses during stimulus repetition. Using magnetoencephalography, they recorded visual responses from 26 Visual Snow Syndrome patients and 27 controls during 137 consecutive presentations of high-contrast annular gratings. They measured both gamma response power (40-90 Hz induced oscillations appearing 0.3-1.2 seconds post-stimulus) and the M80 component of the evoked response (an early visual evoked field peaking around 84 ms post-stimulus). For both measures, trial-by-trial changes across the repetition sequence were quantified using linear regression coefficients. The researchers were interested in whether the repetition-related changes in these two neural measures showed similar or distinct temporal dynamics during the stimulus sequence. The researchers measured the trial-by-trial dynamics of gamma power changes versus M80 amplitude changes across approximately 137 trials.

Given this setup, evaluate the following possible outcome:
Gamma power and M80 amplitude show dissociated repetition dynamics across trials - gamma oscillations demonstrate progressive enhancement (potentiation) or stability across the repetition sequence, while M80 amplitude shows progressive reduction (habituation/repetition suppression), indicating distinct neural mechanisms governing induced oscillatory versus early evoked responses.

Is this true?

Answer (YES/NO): YES